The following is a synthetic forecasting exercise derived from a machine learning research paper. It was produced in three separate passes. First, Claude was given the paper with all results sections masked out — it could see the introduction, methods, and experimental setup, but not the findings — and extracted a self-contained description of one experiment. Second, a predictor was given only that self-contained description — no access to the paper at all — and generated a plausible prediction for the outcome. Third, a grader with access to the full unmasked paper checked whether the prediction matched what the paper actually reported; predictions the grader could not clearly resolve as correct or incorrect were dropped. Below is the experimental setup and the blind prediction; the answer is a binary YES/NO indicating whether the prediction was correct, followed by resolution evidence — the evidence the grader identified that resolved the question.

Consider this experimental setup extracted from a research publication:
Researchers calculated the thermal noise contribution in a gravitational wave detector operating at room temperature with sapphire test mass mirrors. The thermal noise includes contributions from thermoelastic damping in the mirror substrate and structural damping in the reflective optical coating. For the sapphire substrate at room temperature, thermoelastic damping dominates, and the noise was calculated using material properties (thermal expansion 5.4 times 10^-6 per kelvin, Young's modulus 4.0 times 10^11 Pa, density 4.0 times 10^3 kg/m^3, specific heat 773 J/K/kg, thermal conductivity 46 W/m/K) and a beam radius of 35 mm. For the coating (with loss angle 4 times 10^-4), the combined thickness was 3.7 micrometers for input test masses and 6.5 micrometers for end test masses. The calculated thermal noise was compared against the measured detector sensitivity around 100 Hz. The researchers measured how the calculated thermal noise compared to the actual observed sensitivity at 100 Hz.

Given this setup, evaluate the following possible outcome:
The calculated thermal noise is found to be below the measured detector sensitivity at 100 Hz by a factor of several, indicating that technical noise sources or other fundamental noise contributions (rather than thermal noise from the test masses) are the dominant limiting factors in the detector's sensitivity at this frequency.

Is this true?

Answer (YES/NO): YES